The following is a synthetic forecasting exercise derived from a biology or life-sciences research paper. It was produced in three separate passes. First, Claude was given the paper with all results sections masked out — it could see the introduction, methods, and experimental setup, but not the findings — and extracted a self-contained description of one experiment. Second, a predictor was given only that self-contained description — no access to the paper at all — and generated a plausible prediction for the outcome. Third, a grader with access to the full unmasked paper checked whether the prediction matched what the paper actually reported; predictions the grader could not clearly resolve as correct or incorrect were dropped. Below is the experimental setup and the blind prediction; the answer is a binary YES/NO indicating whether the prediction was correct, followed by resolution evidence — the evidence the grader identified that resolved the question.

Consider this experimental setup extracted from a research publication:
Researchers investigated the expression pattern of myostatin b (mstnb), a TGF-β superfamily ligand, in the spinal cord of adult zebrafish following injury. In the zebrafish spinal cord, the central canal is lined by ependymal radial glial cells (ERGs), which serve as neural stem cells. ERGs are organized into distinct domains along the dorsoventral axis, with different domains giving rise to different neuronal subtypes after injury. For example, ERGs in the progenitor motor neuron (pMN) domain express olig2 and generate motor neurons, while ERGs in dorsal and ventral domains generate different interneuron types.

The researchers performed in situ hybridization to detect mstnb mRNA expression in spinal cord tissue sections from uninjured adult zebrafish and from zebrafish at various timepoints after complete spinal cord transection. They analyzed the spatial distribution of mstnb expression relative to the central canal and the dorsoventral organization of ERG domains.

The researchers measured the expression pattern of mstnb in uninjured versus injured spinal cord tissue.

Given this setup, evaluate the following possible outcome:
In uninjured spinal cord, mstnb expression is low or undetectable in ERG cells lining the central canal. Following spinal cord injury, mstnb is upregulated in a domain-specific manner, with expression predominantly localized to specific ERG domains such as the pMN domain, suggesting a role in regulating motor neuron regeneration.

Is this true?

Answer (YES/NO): NO